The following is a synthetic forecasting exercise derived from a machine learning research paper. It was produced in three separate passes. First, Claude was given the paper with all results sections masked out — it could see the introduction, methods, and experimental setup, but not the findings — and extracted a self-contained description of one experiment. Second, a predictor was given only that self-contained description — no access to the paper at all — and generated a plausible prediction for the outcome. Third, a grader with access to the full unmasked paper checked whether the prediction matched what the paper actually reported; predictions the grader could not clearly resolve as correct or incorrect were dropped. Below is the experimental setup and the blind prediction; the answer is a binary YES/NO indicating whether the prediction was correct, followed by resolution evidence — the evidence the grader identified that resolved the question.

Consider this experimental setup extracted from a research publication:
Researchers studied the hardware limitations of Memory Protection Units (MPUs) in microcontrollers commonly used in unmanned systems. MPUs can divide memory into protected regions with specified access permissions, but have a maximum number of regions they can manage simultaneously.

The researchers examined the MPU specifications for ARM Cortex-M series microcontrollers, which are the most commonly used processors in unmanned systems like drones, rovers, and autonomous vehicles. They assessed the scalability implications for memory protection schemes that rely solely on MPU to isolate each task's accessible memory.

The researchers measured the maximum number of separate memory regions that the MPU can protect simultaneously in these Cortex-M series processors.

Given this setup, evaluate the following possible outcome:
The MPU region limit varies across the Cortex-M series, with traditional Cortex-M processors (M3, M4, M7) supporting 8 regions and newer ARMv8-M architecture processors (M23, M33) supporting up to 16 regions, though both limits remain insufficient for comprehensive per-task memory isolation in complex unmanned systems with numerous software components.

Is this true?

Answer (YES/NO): NO